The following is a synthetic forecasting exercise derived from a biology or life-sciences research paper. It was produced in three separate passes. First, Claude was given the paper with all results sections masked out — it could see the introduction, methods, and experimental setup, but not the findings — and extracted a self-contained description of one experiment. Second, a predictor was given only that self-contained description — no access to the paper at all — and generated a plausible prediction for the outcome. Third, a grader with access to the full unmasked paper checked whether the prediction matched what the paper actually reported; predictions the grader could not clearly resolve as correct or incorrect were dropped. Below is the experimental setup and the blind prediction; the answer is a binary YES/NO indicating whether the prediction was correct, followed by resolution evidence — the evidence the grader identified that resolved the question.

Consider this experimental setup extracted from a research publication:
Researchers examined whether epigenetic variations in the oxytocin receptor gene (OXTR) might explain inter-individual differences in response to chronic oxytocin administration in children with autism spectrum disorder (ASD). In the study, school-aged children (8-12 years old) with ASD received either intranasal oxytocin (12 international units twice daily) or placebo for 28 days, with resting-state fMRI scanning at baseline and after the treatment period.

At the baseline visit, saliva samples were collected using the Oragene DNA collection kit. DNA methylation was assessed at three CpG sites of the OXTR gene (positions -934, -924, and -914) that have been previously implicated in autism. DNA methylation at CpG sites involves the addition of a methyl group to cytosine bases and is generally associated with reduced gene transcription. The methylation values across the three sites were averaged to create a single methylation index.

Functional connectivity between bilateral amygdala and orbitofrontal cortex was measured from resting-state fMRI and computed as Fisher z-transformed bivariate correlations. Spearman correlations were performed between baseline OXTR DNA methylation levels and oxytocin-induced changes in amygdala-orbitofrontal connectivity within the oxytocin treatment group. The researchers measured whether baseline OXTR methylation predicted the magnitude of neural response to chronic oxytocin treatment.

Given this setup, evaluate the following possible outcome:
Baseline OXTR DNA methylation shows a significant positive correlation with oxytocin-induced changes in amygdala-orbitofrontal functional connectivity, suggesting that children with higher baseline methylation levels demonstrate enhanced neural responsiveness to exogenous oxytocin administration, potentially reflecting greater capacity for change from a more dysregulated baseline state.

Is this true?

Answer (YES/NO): NO